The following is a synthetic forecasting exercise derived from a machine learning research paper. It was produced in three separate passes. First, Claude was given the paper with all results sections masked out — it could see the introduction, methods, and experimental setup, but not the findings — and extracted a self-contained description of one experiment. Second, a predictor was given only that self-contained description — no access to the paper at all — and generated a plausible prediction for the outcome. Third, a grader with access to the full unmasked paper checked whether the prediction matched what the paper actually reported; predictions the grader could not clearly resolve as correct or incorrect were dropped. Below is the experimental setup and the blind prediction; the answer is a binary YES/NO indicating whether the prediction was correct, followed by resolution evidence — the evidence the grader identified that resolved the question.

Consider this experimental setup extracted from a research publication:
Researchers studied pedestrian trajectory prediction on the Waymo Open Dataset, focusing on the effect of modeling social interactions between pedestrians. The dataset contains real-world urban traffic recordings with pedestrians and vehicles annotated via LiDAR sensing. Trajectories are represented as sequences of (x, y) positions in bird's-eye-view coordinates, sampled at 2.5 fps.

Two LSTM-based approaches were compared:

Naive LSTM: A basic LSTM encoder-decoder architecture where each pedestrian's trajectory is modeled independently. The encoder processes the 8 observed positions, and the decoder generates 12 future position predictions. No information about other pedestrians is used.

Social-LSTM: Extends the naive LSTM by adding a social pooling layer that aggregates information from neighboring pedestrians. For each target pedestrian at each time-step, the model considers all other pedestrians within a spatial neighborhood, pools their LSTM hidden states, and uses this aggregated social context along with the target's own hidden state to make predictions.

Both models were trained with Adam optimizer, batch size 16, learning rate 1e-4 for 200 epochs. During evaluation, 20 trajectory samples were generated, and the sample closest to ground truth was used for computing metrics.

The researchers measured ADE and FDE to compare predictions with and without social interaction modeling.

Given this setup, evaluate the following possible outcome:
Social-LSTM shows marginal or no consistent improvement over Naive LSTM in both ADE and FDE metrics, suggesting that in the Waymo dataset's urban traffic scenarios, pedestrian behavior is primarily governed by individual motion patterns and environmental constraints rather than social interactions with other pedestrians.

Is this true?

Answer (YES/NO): YES